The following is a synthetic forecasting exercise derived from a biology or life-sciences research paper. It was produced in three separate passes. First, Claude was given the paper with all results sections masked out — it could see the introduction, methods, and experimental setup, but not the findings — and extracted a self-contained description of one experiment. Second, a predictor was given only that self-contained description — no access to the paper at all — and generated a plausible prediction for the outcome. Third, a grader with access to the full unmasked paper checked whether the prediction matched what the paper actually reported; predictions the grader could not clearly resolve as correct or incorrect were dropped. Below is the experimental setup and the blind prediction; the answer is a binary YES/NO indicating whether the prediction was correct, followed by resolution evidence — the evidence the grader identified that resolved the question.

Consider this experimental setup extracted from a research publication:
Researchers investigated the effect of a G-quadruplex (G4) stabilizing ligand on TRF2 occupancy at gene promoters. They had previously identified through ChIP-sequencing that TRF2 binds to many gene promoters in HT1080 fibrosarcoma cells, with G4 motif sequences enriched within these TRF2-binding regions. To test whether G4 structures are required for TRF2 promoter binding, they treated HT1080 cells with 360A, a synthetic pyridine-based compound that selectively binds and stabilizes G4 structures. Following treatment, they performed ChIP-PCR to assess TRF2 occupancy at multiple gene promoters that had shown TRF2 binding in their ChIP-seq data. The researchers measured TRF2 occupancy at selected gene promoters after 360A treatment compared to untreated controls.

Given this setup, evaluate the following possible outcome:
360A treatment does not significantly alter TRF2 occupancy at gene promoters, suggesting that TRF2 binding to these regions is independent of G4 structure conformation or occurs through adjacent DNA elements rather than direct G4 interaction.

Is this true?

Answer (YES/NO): NO